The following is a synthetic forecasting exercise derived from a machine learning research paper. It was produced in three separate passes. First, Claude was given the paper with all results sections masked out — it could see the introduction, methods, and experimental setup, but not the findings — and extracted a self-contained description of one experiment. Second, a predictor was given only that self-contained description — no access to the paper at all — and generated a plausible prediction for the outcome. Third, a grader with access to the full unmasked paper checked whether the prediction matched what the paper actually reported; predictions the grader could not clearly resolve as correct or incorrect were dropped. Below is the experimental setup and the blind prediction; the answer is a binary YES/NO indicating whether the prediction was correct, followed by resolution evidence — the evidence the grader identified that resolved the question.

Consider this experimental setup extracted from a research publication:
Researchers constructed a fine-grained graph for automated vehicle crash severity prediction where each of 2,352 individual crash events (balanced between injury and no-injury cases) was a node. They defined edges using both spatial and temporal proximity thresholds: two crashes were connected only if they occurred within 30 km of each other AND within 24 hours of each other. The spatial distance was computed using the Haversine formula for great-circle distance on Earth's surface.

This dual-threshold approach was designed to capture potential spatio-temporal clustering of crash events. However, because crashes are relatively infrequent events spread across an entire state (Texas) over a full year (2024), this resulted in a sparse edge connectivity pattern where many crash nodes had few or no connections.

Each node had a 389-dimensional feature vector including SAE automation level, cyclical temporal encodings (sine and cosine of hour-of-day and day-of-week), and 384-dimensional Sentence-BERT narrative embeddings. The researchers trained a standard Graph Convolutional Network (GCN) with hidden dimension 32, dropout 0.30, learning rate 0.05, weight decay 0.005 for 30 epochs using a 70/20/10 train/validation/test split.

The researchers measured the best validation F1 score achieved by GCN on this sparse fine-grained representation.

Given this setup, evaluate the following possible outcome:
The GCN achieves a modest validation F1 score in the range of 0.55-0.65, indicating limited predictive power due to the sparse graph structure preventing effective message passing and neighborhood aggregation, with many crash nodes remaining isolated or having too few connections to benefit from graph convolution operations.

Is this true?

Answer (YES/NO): YES